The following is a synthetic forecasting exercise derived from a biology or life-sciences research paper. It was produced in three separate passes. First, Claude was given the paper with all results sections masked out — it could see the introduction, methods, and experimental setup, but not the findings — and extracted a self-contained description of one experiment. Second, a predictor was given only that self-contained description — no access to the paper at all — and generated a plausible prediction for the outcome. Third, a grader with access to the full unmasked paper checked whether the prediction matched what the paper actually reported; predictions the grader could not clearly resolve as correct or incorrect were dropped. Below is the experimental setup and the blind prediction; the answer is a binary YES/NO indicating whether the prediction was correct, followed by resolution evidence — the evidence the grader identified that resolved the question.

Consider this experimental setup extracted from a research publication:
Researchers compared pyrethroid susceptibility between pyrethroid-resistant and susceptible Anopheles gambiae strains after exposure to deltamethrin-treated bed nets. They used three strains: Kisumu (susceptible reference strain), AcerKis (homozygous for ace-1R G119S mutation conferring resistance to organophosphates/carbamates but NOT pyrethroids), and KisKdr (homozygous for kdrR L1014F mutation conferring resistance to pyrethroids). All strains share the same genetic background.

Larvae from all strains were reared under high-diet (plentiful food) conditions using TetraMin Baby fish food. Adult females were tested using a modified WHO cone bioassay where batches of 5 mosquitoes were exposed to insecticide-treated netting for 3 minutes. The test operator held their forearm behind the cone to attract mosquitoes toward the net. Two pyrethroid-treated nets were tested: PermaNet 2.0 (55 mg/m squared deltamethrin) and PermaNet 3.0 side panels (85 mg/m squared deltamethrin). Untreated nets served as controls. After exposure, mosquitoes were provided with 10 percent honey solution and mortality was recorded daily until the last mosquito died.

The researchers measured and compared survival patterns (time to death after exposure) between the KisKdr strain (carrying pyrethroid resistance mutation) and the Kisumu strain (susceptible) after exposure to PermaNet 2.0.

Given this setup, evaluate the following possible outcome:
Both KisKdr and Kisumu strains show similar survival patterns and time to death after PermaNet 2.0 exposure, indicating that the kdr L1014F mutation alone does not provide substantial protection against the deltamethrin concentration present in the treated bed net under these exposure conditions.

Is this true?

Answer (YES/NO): NO